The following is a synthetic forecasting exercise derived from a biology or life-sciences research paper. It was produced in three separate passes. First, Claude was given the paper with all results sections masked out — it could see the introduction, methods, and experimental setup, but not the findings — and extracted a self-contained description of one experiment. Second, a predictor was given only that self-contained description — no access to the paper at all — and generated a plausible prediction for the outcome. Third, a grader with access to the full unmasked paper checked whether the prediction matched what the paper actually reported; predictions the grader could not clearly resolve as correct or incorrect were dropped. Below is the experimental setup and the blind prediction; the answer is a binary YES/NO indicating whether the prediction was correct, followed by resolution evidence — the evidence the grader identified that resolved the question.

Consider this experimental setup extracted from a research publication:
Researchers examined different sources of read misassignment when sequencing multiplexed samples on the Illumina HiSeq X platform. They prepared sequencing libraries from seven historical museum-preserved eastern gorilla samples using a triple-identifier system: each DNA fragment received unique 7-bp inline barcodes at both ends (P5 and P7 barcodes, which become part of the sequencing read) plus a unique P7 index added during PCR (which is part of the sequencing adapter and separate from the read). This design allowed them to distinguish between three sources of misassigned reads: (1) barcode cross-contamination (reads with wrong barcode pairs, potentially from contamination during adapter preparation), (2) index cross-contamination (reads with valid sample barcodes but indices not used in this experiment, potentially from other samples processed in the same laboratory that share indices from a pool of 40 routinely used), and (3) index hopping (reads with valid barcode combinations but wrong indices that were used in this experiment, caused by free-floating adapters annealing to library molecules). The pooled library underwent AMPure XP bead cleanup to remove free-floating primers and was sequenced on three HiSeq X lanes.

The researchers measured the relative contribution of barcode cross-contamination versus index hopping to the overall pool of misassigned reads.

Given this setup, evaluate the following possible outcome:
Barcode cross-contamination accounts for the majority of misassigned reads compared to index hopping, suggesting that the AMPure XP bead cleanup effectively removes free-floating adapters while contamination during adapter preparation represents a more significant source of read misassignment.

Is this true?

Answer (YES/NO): NO